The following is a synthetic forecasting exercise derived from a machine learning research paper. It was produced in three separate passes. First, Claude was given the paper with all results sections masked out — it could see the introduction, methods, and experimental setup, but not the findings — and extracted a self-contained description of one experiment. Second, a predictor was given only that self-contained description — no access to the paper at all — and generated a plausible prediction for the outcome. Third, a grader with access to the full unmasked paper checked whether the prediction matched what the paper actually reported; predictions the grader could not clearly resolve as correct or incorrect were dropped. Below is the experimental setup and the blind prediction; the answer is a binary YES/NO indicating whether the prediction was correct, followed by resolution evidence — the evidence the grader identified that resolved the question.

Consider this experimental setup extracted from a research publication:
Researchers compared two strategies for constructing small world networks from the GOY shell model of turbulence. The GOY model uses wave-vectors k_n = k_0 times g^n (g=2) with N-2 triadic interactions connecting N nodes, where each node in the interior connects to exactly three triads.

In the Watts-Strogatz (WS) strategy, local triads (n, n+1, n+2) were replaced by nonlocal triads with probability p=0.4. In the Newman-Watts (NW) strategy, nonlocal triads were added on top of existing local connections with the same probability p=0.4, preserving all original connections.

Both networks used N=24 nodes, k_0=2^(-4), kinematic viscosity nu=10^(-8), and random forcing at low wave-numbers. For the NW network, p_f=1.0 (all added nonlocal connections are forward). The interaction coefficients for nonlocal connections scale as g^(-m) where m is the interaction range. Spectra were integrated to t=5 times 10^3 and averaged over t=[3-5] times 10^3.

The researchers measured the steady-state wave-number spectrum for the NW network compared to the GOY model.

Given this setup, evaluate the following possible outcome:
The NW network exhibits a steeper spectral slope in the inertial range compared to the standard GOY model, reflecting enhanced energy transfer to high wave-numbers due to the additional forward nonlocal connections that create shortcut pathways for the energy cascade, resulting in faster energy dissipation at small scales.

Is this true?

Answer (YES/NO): NO